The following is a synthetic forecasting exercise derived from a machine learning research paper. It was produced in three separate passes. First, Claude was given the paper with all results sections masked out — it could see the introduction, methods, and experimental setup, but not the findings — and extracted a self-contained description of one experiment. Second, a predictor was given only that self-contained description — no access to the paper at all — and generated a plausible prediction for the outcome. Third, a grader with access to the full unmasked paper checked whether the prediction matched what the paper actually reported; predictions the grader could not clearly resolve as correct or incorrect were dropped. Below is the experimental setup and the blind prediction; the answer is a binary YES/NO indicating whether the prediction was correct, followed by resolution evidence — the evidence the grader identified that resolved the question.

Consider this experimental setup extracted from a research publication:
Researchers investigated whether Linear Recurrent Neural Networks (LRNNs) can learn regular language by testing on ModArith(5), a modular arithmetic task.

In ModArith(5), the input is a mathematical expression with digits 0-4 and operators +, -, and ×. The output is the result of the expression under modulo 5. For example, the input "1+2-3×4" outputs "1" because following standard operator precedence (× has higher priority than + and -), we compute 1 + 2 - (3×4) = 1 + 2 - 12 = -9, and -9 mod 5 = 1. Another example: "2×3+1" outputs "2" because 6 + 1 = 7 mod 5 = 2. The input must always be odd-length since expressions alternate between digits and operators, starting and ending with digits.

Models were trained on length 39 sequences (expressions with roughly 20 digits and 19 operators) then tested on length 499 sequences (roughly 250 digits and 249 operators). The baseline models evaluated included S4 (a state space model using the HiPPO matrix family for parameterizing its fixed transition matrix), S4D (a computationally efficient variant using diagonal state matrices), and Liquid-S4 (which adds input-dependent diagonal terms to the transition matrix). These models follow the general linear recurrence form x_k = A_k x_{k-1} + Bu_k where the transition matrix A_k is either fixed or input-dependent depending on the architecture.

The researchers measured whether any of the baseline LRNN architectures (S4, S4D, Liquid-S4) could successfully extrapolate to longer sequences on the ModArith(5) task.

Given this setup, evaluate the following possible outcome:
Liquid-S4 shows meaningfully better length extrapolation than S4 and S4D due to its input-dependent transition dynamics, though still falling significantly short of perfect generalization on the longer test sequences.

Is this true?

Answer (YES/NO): NO